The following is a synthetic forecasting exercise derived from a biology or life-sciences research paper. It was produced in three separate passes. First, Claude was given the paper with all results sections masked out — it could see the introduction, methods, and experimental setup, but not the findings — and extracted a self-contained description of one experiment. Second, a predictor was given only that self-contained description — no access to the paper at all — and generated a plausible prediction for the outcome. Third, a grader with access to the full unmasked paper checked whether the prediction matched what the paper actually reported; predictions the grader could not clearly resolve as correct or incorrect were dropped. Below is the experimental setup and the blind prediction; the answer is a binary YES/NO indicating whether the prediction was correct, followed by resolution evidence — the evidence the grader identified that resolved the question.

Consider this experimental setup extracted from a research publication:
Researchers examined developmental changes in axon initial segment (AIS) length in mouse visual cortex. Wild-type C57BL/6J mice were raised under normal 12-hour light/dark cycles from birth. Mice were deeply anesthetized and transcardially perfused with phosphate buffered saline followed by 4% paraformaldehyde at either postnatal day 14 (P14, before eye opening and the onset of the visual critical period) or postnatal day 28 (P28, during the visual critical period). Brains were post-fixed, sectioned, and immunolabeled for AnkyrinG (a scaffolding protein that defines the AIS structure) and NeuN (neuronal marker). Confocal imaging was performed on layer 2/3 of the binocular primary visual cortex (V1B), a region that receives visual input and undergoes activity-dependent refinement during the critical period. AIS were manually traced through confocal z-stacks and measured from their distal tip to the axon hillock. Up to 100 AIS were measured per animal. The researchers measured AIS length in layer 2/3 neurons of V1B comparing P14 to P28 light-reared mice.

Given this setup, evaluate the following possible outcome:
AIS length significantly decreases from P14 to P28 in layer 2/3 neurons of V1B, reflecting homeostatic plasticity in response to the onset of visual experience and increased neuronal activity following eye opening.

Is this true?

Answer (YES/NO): NO